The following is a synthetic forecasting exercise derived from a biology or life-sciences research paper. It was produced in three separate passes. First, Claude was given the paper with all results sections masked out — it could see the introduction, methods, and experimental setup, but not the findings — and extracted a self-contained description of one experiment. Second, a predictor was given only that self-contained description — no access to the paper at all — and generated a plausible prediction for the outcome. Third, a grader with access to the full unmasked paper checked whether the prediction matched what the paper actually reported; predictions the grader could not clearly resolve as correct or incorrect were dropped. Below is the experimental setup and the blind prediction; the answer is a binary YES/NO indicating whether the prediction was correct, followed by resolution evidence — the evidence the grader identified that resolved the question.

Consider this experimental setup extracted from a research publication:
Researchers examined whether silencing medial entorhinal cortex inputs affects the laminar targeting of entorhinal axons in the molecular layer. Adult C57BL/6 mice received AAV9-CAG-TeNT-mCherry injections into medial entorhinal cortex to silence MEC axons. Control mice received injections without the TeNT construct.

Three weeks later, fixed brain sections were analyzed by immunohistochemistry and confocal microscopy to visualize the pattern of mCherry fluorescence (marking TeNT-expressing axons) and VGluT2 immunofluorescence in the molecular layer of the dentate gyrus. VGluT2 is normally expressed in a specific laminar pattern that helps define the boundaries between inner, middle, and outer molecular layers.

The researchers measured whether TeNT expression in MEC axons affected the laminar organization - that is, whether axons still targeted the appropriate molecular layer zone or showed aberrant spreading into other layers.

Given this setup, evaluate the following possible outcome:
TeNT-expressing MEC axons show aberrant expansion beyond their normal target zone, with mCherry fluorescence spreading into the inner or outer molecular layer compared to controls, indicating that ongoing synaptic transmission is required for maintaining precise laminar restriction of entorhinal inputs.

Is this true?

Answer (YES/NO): NO